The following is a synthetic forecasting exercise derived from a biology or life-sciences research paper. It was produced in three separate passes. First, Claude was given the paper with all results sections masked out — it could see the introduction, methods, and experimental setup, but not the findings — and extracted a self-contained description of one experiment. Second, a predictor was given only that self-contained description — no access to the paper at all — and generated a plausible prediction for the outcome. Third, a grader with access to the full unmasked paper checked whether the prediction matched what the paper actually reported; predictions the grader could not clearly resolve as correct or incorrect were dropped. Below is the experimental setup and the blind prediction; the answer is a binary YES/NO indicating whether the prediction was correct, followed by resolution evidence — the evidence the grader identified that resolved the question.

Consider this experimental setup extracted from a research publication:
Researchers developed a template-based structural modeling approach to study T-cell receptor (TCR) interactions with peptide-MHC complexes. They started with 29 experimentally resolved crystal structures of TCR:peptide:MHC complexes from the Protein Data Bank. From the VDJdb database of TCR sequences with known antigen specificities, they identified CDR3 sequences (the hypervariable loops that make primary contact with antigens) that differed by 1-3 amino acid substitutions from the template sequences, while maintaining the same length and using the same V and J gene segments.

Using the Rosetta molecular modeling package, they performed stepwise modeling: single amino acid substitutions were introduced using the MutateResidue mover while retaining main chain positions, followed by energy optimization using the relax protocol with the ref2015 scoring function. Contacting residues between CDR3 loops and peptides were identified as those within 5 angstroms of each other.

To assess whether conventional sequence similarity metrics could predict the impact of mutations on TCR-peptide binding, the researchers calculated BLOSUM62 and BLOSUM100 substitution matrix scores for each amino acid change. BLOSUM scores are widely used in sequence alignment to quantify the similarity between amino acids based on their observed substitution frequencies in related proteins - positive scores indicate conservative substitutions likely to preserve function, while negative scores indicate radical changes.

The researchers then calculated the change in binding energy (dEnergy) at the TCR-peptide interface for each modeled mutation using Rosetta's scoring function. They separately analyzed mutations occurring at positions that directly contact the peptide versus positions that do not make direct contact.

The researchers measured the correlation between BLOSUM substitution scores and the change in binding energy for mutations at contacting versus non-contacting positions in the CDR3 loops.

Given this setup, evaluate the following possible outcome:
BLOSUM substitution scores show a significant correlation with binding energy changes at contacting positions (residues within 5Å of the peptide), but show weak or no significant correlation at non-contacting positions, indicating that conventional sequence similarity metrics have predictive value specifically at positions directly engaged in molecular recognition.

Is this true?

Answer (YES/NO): NO